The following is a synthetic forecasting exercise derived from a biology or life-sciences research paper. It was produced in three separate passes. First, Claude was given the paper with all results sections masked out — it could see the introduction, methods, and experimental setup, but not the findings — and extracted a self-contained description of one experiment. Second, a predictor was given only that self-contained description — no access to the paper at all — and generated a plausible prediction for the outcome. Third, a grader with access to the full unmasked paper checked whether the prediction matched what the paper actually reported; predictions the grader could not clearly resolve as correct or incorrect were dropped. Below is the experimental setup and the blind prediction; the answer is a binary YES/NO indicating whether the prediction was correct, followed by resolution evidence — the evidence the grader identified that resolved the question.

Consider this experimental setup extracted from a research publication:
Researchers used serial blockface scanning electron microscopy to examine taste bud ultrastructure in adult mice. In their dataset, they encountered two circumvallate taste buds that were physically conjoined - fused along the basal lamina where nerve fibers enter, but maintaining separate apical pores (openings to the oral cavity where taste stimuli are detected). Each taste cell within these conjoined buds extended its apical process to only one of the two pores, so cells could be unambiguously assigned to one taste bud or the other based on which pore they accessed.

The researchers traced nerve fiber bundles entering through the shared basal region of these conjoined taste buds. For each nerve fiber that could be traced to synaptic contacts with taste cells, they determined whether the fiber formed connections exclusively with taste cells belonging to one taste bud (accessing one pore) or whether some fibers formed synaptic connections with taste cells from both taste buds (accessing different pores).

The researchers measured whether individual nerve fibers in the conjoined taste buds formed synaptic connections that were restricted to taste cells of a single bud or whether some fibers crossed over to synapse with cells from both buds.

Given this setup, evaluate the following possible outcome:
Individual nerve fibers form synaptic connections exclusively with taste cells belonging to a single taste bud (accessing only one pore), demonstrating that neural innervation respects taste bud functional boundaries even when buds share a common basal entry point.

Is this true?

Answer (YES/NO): NO